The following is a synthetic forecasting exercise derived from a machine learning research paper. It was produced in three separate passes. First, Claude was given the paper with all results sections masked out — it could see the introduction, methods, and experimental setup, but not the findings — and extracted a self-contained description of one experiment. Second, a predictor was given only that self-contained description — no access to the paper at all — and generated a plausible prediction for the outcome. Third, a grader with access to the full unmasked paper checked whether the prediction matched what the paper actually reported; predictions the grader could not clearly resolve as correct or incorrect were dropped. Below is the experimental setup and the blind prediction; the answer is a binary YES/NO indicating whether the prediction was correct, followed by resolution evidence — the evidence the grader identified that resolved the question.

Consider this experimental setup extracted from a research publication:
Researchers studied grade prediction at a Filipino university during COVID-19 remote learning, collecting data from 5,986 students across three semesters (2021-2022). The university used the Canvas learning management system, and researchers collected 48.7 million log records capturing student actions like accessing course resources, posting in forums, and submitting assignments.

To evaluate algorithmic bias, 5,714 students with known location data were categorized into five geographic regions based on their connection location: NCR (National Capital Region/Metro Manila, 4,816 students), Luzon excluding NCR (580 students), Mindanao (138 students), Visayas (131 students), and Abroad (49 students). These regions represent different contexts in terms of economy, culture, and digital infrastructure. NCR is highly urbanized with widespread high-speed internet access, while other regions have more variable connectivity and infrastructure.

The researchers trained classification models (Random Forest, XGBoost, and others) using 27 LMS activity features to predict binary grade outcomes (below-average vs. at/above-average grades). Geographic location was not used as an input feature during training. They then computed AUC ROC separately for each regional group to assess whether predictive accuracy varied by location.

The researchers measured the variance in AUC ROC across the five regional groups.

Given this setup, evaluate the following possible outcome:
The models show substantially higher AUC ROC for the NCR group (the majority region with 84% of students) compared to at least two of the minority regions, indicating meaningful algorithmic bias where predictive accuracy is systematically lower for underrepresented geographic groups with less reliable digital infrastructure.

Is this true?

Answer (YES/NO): NO